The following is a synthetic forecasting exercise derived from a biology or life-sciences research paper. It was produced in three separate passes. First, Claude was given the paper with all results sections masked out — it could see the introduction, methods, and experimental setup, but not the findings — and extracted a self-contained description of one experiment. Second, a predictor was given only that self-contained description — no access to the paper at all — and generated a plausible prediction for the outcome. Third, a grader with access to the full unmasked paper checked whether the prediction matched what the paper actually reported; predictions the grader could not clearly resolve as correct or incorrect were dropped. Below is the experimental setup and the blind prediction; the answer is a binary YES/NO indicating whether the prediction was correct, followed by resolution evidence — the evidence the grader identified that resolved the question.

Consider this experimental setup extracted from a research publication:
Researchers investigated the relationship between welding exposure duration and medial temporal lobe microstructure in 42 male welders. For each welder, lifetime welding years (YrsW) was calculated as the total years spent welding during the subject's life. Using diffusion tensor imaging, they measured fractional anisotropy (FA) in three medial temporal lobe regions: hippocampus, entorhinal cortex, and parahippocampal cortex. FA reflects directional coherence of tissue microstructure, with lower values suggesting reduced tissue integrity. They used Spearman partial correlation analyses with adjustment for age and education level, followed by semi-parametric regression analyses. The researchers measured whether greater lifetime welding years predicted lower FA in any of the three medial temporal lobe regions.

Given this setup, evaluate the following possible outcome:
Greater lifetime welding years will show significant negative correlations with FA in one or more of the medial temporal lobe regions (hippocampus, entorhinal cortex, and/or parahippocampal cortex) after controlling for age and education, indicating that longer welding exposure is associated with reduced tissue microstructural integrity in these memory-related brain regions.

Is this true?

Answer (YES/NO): YES